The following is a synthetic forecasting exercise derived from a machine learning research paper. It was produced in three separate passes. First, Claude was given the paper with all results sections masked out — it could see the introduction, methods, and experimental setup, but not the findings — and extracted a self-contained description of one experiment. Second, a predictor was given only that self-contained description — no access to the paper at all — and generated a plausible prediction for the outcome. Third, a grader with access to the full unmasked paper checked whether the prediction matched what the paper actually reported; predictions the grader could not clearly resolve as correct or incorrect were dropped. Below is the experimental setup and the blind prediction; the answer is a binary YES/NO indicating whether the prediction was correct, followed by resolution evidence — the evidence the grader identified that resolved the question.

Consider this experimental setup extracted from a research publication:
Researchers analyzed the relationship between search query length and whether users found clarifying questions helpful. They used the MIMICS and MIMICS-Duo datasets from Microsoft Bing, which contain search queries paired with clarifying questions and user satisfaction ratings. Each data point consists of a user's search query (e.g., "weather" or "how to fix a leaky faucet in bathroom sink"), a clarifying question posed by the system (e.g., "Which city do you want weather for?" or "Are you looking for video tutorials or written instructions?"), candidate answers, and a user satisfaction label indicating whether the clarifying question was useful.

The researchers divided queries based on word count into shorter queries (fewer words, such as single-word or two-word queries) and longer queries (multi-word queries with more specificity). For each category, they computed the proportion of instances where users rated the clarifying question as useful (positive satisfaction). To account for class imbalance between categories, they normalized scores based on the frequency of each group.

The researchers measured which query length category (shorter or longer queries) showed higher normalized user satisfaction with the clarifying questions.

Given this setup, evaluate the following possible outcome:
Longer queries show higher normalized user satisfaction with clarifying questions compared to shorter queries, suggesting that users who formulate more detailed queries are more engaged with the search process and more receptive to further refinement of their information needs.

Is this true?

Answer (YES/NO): NO